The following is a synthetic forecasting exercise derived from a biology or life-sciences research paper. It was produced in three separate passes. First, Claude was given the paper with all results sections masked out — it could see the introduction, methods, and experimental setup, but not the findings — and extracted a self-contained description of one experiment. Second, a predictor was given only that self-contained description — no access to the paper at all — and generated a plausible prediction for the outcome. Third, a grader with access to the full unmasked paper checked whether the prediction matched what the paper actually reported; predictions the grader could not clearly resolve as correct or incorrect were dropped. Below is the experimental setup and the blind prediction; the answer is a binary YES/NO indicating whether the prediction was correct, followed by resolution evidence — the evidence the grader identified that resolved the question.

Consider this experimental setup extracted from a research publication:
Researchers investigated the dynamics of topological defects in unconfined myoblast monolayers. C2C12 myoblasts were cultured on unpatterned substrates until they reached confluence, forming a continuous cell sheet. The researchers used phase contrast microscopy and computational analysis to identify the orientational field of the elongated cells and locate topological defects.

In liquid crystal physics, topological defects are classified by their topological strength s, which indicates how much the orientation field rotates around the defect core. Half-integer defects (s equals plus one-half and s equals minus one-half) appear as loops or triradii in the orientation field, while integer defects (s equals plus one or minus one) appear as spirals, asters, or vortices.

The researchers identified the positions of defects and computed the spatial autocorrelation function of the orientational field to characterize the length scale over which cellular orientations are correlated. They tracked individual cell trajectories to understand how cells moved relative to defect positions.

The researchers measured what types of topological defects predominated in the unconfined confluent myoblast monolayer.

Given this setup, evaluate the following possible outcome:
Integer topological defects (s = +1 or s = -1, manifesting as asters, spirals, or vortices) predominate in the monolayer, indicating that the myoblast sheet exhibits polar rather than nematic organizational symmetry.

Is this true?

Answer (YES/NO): NO